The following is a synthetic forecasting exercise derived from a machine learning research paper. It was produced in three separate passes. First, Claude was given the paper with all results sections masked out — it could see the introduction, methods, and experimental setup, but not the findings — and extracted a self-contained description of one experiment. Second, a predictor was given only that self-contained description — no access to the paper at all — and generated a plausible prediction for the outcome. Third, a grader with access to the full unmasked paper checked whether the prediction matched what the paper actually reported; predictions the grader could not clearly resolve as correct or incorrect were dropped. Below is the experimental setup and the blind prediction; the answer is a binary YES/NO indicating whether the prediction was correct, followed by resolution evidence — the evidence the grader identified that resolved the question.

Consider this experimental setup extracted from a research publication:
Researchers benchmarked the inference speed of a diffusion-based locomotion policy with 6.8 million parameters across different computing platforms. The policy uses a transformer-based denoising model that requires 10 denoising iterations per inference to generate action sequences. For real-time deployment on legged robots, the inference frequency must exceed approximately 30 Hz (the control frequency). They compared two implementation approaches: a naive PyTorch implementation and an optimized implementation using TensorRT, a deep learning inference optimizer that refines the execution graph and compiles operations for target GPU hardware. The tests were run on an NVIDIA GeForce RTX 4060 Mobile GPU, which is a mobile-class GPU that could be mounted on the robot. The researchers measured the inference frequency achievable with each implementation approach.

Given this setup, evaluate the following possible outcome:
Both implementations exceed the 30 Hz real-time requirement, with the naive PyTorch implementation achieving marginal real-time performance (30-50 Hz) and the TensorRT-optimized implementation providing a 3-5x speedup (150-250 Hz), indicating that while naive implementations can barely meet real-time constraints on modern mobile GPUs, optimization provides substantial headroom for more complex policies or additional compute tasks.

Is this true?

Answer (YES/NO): NO